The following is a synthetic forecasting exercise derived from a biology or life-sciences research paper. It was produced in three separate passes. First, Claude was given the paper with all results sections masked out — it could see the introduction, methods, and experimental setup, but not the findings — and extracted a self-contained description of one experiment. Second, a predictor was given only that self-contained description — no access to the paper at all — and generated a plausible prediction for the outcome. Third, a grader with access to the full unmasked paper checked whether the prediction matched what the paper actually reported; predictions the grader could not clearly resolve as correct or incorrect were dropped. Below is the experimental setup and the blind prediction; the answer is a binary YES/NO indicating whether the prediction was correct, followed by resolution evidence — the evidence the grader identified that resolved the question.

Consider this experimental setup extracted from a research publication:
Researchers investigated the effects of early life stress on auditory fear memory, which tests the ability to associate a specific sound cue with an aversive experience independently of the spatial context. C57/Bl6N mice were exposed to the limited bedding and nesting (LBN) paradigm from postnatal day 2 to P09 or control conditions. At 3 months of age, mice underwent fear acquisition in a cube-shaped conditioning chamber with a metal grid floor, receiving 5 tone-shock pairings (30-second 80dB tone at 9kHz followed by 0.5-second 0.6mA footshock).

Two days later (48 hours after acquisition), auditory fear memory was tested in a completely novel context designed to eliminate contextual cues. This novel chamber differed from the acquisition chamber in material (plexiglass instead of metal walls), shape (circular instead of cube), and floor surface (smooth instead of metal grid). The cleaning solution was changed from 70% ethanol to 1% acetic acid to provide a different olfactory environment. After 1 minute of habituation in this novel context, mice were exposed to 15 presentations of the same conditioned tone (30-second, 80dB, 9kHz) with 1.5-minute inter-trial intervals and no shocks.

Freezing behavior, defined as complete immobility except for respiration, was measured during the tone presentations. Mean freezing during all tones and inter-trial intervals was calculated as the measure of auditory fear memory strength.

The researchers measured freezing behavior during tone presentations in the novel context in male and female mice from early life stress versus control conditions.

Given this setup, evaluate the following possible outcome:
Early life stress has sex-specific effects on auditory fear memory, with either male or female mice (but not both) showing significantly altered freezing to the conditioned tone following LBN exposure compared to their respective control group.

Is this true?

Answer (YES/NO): YES